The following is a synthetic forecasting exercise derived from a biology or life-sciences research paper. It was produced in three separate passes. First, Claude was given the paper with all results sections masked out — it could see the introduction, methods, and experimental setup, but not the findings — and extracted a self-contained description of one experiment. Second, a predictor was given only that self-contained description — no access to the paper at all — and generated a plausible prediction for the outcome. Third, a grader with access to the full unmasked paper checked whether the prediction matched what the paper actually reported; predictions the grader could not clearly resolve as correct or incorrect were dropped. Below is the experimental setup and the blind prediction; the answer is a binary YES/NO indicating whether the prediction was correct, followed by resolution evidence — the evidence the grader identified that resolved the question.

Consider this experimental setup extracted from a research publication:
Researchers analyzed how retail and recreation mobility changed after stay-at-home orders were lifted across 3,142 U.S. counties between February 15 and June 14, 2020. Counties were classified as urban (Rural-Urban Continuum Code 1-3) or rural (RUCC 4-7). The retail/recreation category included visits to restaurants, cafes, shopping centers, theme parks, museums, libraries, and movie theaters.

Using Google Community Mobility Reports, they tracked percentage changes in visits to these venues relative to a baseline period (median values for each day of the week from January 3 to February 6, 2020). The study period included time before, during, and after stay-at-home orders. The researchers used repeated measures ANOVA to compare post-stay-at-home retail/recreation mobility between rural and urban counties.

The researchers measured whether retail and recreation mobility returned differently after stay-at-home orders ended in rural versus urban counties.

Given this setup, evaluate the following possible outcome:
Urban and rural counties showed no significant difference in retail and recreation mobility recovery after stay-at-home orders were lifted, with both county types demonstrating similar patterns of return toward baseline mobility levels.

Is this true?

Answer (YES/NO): NO